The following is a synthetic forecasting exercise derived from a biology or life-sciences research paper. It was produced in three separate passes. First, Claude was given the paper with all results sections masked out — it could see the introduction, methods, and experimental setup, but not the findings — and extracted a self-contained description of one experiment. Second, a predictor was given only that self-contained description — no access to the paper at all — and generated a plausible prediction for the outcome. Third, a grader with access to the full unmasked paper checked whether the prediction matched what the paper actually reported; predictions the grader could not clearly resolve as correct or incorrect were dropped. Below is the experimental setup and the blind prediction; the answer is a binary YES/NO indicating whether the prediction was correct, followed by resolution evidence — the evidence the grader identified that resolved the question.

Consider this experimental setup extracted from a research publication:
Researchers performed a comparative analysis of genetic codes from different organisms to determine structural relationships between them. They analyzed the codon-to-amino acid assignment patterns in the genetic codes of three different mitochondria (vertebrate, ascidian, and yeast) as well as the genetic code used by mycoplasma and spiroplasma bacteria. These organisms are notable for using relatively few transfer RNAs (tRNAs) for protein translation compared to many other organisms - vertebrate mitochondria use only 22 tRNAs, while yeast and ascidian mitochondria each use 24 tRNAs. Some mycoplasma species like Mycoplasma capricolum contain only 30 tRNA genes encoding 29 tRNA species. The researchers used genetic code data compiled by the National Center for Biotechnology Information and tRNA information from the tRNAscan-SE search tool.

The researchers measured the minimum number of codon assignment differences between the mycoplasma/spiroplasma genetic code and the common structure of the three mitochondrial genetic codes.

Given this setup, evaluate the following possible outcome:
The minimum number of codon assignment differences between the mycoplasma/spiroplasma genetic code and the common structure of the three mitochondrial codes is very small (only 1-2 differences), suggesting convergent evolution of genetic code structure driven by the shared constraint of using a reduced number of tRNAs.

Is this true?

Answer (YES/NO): NO